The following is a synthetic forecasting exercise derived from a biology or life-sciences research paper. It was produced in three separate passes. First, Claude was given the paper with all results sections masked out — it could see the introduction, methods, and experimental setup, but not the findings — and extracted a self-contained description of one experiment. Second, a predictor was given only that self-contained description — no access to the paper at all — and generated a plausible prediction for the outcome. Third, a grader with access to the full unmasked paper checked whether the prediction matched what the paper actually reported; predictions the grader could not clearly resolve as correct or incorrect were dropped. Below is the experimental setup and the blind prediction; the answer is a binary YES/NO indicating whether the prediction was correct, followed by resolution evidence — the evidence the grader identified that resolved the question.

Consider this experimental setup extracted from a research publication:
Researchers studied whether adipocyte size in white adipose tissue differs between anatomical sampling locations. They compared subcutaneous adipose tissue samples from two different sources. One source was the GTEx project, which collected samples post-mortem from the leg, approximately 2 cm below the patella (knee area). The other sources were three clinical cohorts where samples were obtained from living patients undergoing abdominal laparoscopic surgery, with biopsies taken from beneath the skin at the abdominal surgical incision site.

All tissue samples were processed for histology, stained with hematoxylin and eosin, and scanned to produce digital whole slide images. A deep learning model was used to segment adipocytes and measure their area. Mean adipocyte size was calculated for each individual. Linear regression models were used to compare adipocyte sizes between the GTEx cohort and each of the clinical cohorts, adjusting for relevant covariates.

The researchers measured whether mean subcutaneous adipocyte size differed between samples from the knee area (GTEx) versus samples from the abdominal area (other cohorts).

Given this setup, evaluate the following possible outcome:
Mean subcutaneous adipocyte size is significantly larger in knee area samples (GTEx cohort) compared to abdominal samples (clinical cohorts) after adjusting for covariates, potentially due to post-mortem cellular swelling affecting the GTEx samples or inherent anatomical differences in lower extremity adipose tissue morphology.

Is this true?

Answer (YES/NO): YES